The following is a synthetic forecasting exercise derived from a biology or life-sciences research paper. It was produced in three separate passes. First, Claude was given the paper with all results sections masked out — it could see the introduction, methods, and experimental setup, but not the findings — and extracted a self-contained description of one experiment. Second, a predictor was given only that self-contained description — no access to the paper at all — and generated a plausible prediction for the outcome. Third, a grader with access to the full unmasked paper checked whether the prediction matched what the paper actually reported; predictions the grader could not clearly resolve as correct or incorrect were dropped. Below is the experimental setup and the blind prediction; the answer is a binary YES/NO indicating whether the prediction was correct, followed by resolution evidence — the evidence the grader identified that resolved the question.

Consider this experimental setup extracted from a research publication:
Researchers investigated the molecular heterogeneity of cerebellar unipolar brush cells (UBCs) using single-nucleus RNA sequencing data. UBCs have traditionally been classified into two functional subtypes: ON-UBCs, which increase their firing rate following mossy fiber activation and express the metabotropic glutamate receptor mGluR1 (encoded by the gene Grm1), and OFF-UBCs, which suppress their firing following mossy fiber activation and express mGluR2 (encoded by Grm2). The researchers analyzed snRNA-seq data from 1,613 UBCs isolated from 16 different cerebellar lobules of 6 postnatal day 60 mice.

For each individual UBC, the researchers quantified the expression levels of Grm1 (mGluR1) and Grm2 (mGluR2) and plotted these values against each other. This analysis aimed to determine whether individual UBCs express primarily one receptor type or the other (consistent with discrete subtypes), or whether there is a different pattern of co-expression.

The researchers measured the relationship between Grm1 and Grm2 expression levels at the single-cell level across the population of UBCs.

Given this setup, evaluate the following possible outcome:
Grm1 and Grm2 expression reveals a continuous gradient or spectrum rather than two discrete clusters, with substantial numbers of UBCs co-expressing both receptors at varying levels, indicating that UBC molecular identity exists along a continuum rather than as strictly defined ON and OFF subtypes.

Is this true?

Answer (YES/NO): YES